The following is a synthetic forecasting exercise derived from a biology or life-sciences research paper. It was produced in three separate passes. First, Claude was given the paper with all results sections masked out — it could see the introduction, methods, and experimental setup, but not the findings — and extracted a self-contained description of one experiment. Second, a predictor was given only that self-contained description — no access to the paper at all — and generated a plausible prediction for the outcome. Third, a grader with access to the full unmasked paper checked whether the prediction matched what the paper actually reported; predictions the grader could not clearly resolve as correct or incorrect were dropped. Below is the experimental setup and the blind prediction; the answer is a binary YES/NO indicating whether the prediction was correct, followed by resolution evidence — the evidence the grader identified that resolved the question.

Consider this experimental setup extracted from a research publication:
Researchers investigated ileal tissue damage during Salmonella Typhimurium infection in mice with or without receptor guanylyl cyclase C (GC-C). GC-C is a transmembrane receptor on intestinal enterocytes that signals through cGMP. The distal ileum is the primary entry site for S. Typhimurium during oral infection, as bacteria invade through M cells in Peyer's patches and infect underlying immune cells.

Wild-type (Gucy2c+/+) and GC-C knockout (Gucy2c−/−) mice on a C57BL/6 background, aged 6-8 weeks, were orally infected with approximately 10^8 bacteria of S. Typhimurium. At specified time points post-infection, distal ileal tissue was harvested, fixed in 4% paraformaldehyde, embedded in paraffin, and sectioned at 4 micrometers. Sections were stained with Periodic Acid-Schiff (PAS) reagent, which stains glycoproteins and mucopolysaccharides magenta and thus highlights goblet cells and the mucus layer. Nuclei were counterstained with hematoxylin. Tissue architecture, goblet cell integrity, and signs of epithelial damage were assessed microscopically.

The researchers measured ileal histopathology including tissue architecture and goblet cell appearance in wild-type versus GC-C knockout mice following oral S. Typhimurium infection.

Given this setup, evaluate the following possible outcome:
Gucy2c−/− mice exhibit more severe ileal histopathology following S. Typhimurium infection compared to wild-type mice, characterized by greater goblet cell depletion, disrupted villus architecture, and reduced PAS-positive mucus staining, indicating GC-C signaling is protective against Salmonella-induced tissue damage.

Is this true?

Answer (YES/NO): NO